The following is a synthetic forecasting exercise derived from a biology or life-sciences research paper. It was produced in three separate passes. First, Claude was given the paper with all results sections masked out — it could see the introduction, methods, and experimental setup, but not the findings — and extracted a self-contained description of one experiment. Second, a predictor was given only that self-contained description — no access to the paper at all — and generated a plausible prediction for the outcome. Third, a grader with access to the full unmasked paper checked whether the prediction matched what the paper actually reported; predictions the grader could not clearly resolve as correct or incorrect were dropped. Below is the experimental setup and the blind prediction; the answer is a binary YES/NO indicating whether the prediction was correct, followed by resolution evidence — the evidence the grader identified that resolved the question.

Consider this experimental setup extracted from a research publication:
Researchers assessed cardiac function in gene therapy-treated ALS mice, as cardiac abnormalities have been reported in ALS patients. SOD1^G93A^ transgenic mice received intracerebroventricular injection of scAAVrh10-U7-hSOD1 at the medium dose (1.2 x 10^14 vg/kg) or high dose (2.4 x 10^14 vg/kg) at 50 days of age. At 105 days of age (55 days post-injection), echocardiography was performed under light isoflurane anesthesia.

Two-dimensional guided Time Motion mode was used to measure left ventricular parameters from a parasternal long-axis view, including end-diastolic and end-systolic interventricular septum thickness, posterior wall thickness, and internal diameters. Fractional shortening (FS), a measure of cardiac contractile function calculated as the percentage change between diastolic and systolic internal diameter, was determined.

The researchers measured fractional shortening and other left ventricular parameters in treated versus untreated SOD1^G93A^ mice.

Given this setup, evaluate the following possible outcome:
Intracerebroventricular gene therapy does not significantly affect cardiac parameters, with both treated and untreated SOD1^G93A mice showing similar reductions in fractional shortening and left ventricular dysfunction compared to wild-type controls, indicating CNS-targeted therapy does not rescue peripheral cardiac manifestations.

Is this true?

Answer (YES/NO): NO